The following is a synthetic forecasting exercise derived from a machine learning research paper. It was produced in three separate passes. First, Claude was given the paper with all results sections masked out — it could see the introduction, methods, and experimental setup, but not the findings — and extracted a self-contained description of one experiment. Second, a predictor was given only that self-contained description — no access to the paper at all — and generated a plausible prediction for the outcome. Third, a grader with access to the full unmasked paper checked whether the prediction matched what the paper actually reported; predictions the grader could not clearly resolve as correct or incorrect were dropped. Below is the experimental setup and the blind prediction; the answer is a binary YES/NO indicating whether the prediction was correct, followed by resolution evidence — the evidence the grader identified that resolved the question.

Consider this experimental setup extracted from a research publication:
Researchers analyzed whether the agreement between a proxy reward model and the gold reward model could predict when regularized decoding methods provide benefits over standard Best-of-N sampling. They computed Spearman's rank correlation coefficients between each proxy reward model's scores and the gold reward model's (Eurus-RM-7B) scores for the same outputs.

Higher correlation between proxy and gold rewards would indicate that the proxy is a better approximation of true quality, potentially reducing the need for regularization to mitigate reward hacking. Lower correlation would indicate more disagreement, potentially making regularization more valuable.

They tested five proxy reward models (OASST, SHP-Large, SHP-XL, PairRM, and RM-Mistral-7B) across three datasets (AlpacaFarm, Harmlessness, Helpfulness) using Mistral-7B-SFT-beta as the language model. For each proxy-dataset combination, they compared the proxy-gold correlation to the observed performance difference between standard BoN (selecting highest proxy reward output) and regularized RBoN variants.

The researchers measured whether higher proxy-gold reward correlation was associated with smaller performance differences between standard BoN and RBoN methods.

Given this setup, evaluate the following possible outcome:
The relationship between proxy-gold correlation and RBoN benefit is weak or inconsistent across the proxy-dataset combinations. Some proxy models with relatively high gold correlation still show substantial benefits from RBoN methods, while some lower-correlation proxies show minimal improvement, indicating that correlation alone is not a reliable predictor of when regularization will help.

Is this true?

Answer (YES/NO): NO